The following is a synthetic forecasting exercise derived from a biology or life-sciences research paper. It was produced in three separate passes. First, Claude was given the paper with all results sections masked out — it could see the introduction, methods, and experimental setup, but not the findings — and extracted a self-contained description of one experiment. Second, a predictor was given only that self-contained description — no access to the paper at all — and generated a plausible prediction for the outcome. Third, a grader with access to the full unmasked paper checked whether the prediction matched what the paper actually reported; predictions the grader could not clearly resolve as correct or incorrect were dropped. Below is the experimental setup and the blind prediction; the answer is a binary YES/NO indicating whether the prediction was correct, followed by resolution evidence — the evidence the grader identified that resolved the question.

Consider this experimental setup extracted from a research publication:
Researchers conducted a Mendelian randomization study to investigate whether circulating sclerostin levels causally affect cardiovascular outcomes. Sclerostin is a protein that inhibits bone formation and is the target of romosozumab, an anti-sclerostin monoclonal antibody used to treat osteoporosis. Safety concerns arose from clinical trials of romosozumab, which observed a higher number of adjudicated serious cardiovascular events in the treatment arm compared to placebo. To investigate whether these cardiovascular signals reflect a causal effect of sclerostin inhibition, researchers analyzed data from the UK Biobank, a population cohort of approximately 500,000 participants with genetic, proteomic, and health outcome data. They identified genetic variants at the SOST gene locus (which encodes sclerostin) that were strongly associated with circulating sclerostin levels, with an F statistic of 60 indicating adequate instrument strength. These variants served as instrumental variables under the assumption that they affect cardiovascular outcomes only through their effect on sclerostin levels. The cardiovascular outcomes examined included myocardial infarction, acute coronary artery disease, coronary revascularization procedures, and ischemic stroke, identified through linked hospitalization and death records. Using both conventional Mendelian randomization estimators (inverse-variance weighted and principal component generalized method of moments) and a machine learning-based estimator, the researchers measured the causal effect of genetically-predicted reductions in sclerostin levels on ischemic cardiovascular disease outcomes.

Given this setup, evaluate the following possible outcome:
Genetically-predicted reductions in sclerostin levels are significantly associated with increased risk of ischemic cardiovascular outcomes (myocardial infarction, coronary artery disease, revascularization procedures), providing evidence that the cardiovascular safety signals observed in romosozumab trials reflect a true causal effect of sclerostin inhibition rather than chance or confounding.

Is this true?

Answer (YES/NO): NO